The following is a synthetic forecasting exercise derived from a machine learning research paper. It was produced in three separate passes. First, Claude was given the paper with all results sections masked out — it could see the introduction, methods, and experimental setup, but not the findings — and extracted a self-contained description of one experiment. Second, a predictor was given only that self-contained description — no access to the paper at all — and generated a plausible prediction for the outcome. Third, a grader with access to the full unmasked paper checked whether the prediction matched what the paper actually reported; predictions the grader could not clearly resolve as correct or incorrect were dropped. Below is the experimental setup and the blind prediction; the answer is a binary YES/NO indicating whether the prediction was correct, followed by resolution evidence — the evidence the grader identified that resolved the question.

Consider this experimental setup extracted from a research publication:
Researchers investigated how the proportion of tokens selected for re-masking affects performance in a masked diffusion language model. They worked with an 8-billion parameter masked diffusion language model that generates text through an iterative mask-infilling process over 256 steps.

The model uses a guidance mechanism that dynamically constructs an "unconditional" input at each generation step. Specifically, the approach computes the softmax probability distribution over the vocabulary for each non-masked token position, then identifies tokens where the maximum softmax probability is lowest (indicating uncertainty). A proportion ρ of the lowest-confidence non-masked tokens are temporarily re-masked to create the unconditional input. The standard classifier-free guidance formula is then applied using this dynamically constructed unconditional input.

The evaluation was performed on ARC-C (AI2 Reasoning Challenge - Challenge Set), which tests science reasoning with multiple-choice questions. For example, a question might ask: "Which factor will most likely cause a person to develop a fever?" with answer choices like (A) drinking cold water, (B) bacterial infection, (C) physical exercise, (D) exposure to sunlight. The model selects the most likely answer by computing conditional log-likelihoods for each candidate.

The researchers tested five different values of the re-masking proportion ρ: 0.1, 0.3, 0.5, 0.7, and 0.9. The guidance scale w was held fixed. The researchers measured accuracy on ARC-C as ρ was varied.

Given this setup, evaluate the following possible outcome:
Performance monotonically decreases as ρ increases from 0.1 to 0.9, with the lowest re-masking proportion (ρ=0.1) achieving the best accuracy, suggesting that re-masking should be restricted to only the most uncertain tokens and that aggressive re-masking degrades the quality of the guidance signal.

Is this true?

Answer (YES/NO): NO